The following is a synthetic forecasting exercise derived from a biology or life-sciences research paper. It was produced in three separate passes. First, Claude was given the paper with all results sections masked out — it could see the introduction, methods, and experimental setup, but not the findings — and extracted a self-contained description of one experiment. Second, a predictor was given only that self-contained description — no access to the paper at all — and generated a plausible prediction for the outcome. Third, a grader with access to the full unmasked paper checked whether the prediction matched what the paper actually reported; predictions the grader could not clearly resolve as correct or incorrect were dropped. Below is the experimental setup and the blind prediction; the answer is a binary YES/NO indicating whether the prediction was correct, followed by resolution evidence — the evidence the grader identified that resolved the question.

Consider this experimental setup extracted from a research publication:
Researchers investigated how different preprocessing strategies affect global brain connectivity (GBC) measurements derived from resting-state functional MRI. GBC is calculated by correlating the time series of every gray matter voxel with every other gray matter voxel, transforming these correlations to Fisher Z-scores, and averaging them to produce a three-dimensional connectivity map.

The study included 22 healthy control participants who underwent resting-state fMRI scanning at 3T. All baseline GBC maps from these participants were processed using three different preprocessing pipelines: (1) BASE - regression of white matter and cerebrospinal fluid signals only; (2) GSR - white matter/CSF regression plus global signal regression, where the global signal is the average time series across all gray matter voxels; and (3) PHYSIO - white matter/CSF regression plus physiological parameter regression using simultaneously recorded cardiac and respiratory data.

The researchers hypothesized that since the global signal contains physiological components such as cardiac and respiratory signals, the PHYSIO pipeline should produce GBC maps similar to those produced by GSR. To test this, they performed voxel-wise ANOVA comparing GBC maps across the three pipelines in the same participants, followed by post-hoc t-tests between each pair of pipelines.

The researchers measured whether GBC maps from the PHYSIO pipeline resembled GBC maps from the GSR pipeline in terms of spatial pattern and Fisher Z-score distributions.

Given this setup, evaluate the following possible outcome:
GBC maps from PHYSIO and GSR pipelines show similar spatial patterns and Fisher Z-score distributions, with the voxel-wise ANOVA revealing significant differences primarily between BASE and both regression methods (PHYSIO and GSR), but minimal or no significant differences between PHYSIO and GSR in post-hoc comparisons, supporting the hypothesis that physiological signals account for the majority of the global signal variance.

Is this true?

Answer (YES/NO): NO